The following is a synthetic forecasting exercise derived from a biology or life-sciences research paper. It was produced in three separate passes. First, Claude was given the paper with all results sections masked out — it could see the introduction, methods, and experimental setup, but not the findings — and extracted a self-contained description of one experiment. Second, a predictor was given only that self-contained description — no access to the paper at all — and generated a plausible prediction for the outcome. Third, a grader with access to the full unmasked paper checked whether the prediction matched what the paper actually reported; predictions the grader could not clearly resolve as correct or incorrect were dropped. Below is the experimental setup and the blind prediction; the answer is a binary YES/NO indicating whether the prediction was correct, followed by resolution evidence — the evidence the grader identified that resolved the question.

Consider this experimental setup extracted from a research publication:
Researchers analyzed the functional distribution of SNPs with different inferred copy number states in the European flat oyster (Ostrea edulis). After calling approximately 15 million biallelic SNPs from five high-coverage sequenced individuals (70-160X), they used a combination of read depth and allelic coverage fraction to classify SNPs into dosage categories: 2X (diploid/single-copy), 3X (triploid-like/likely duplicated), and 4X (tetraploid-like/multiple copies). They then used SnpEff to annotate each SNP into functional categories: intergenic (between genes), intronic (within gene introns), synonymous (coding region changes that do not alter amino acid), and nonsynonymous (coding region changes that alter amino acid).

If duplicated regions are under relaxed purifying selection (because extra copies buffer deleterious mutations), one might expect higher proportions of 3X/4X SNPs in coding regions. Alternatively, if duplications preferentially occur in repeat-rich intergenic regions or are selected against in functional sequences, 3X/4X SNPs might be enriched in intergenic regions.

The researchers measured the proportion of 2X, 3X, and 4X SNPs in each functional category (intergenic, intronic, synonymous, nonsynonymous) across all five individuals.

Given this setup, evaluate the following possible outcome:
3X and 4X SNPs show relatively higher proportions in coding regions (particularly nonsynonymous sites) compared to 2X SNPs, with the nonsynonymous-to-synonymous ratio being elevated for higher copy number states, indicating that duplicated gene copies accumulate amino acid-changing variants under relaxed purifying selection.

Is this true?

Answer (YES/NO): NO